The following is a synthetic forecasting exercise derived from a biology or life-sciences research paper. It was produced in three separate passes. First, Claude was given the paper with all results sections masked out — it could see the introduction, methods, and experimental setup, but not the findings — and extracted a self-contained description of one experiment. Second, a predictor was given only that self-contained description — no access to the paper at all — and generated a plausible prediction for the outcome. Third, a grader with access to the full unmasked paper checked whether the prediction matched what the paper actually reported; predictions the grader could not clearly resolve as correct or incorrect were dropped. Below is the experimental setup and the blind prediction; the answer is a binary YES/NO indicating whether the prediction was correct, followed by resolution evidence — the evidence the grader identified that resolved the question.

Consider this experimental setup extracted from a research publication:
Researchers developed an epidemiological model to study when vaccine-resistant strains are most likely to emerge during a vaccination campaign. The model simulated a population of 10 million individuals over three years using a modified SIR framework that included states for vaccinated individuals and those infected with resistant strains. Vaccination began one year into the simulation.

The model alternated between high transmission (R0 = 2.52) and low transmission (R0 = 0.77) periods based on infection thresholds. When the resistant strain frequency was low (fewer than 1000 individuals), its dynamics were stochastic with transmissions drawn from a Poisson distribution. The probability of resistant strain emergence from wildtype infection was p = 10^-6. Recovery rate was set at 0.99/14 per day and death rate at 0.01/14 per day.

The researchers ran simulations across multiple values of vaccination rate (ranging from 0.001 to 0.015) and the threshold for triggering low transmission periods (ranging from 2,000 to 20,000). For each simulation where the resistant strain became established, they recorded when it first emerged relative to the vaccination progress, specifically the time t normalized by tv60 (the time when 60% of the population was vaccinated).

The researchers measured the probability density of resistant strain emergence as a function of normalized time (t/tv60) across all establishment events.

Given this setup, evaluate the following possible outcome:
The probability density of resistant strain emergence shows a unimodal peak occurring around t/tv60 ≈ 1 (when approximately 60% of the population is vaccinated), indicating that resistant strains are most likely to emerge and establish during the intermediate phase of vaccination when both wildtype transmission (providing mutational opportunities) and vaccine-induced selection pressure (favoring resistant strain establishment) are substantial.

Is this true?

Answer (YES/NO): YES